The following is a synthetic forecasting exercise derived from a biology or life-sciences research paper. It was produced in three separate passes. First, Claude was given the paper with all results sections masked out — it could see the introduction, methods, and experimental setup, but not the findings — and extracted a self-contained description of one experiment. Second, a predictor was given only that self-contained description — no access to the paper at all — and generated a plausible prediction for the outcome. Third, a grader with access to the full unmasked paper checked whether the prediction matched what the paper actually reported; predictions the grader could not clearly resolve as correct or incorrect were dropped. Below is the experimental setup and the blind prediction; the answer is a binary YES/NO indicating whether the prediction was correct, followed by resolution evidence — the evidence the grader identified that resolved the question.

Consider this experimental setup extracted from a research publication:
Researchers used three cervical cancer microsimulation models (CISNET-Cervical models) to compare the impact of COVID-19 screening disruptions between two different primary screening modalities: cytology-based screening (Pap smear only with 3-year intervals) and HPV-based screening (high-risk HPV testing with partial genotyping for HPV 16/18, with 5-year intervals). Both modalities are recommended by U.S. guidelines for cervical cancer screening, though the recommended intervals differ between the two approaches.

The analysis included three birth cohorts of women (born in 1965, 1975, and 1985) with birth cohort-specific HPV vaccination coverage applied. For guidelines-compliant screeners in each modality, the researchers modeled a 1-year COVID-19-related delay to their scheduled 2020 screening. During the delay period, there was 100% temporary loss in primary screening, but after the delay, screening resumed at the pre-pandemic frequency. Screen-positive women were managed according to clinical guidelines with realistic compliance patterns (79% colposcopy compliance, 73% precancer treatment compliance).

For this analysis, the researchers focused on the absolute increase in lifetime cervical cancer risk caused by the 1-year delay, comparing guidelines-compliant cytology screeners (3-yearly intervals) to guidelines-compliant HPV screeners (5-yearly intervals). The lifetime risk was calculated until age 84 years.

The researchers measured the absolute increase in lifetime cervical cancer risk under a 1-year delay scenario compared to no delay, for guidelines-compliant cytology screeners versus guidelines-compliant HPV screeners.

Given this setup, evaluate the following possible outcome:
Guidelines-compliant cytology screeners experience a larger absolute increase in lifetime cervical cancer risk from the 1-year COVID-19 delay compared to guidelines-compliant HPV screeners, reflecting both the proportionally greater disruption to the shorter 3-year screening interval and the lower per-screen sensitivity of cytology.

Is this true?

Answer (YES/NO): YES